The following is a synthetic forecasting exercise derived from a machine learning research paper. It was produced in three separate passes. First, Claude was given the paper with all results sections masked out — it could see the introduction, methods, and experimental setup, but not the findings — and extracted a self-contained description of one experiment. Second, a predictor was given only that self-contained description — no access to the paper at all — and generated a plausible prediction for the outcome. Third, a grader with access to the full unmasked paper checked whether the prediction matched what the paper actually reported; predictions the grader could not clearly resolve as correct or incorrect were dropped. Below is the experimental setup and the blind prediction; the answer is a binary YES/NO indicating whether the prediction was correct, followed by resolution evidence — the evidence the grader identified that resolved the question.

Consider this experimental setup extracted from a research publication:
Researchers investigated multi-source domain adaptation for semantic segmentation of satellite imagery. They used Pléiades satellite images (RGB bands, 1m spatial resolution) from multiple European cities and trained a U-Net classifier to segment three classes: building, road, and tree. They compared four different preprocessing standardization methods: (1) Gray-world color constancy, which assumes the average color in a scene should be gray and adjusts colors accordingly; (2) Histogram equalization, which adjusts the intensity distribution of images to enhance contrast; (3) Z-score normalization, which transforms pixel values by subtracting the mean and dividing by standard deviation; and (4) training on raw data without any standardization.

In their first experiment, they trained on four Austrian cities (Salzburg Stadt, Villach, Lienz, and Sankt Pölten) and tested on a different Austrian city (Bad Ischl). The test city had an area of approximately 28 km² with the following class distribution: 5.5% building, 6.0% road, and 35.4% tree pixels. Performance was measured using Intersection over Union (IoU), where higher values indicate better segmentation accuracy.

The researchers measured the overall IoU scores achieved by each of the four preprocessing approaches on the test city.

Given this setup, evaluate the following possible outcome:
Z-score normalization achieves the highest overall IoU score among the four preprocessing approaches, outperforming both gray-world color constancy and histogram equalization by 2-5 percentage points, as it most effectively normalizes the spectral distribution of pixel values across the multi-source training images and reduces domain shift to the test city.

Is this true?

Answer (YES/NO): NO